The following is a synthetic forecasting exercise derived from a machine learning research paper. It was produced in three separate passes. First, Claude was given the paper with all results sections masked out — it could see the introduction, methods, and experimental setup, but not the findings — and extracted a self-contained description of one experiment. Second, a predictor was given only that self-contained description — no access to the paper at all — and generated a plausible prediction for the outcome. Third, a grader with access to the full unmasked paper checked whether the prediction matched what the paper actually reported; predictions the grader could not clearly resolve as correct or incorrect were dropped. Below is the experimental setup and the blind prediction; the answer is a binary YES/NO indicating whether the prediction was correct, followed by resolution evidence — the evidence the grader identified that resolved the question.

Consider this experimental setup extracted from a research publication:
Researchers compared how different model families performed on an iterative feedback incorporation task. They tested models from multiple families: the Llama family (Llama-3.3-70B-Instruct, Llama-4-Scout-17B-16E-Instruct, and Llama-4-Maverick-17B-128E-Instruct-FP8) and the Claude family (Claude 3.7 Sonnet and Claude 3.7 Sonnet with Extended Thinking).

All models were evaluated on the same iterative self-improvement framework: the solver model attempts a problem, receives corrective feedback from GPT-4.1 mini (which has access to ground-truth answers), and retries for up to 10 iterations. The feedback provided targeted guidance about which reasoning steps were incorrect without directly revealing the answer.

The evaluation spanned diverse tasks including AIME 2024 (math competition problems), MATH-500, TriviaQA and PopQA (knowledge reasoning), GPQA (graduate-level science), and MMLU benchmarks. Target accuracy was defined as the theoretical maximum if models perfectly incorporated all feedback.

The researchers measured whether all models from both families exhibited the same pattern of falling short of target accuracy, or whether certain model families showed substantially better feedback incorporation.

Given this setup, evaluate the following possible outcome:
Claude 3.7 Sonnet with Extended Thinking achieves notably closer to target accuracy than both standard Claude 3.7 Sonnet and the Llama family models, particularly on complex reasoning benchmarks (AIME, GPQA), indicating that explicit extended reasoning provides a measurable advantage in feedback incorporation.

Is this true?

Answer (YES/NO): NO